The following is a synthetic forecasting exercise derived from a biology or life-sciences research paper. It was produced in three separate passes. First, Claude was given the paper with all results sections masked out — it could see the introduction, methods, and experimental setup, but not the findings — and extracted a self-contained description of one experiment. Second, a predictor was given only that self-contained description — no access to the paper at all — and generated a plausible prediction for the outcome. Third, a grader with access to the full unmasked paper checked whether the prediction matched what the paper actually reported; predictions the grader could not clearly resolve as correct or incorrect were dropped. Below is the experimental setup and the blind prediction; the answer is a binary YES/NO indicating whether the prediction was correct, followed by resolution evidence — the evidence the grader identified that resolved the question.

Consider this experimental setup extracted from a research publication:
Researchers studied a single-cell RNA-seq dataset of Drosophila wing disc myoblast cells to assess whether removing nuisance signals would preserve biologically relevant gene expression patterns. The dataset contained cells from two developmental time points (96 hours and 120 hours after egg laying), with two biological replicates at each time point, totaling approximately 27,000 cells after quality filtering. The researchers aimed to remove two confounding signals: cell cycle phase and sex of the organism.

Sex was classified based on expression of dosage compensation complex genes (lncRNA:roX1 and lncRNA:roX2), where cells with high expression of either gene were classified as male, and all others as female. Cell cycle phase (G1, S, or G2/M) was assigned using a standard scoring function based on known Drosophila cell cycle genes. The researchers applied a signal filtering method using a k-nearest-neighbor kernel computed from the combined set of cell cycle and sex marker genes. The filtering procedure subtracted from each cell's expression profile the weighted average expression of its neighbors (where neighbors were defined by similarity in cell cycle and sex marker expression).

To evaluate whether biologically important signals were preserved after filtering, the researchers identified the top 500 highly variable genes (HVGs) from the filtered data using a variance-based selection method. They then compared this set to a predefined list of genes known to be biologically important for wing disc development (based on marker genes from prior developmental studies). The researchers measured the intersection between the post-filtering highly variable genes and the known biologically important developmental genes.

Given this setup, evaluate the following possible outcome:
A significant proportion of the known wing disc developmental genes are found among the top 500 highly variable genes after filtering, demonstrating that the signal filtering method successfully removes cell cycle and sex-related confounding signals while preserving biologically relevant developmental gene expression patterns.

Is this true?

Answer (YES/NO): YES